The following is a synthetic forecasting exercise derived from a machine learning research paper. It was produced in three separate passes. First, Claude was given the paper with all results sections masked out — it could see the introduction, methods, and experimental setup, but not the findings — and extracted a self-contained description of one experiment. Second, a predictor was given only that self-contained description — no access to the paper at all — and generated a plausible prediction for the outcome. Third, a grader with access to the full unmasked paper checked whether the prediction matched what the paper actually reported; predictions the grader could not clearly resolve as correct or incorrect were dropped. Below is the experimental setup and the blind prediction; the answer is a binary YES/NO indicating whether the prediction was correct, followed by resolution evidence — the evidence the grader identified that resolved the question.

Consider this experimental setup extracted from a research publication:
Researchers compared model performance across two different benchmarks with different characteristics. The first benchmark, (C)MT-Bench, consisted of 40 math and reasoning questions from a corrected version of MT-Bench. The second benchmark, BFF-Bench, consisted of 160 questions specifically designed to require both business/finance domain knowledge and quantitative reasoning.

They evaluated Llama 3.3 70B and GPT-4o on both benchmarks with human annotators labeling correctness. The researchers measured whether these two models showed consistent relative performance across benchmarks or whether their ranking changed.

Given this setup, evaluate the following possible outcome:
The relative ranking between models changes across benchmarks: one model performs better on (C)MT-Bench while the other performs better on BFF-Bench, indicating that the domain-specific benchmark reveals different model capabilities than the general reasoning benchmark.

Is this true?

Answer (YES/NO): YES